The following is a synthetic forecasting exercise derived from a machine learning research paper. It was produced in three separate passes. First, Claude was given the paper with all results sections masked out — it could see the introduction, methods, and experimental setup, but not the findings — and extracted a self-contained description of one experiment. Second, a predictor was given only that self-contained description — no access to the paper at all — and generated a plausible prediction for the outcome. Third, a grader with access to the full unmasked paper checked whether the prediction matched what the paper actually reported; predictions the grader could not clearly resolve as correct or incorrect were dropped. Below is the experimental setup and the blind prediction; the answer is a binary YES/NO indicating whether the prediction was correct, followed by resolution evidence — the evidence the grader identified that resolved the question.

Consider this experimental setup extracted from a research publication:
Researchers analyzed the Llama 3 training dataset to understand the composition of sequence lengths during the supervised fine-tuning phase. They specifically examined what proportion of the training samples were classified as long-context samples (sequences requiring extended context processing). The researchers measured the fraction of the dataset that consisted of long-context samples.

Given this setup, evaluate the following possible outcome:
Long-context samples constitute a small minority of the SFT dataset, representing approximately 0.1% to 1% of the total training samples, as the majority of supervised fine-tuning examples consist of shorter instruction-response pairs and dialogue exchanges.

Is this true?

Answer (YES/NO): YES